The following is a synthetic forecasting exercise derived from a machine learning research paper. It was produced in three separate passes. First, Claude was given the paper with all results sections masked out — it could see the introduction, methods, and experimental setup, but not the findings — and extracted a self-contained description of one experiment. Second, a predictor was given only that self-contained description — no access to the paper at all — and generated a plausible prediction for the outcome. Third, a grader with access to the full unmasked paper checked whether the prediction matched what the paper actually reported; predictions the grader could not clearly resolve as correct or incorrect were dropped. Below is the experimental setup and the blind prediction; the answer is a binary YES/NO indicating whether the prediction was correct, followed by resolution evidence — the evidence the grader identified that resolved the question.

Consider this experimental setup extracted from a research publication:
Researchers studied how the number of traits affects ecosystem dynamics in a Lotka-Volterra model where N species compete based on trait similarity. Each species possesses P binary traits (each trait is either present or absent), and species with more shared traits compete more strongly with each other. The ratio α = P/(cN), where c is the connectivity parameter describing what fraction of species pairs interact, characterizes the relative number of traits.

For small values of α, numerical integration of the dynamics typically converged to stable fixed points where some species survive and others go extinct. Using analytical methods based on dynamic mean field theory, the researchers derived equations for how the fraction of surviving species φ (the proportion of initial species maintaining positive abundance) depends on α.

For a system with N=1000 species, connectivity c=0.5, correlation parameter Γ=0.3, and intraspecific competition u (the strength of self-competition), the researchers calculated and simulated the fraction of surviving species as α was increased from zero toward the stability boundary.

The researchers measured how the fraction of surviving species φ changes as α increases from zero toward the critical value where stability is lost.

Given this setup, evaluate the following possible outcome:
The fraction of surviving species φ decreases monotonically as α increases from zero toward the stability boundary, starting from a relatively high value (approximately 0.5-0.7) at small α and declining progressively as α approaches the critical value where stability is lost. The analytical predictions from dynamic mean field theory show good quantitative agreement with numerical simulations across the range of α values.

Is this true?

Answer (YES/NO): NO